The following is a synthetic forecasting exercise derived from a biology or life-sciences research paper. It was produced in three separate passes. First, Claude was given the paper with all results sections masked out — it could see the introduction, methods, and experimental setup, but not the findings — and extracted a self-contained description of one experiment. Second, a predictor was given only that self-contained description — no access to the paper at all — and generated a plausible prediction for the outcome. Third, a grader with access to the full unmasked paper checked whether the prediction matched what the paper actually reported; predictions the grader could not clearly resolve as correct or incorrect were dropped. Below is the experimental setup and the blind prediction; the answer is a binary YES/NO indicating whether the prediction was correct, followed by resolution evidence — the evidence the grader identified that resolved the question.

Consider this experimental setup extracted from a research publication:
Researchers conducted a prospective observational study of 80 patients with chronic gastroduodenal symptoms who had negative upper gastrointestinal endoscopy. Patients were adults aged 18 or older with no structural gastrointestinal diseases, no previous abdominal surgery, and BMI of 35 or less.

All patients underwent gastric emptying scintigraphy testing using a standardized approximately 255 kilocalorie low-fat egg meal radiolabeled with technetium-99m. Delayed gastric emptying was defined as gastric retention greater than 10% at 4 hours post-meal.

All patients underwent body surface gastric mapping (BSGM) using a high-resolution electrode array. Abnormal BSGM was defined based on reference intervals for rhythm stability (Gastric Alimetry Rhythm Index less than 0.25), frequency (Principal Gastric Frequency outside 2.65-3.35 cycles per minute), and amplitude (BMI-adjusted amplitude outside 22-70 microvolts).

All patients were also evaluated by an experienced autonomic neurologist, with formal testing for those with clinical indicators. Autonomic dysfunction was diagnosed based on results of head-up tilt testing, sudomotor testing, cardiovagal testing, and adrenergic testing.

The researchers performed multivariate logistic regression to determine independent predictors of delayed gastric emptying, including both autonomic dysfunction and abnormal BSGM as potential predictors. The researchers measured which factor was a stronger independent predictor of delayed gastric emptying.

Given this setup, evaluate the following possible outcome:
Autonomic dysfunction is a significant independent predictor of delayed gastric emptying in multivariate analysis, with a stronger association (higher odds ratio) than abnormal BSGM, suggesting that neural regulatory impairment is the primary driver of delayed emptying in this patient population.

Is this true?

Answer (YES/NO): YES